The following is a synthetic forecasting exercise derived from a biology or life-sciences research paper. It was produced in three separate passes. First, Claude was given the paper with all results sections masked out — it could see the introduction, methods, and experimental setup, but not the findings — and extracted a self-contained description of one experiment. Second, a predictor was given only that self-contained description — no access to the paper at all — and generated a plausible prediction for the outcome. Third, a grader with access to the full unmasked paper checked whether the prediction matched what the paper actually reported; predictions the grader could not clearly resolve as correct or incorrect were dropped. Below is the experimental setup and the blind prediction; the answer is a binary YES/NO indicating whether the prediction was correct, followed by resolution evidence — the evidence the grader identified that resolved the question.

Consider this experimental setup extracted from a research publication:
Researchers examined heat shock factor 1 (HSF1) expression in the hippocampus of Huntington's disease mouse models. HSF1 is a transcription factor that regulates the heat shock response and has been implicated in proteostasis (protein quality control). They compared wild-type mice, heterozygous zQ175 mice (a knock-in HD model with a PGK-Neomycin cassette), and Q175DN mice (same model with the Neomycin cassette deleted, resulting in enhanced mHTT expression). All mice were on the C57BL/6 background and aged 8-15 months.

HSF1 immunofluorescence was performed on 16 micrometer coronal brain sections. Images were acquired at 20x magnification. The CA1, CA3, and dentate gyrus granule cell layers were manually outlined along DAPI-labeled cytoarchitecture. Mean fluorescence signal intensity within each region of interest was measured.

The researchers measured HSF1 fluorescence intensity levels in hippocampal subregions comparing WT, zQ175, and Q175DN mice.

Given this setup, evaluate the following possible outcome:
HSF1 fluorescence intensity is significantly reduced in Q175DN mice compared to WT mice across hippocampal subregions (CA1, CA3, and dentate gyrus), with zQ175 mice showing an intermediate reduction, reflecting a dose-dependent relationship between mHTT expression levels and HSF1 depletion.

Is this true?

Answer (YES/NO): NO